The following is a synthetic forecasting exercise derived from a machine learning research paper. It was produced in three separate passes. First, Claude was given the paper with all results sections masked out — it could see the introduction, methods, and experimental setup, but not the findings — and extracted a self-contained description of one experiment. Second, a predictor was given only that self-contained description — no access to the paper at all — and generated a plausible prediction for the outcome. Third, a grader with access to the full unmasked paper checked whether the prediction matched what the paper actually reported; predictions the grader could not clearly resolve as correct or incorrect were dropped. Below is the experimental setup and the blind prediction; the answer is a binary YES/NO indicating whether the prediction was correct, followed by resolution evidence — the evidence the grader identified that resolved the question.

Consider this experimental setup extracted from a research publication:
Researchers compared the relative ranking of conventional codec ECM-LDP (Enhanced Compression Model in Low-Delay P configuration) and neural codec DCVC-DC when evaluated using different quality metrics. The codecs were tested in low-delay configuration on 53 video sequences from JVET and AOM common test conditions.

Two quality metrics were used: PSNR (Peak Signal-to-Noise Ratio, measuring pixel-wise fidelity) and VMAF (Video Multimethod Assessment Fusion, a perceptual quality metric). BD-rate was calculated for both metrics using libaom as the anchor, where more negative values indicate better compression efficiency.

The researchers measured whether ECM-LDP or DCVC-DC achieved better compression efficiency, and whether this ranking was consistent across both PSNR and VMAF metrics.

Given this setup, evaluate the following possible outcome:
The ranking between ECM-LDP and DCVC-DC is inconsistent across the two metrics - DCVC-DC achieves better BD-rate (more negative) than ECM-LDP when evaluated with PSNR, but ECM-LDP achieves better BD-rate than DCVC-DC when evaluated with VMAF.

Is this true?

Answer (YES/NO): NO